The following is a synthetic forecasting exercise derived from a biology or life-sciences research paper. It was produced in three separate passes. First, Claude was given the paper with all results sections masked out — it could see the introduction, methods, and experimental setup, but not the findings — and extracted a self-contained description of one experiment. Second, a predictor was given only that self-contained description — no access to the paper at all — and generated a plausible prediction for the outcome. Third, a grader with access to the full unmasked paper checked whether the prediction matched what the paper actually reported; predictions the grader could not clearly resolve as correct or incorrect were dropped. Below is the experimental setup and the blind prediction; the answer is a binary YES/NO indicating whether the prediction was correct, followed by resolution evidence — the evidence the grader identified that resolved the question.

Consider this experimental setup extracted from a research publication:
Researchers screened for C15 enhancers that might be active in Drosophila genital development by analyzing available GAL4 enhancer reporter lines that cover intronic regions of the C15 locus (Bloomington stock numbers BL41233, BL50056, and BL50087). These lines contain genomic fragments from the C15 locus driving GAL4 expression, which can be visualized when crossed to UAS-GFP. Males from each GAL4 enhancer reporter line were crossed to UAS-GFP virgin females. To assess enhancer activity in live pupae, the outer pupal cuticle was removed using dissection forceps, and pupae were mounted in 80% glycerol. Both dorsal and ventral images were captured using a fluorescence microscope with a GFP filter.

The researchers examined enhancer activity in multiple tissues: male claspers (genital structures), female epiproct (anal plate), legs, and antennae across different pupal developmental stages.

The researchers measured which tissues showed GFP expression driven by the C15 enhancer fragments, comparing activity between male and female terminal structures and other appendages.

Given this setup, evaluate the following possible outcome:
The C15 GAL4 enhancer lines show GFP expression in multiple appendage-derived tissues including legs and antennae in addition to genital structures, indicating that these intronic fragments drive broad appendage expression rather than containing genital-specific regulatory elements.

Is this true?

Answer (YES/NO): NO